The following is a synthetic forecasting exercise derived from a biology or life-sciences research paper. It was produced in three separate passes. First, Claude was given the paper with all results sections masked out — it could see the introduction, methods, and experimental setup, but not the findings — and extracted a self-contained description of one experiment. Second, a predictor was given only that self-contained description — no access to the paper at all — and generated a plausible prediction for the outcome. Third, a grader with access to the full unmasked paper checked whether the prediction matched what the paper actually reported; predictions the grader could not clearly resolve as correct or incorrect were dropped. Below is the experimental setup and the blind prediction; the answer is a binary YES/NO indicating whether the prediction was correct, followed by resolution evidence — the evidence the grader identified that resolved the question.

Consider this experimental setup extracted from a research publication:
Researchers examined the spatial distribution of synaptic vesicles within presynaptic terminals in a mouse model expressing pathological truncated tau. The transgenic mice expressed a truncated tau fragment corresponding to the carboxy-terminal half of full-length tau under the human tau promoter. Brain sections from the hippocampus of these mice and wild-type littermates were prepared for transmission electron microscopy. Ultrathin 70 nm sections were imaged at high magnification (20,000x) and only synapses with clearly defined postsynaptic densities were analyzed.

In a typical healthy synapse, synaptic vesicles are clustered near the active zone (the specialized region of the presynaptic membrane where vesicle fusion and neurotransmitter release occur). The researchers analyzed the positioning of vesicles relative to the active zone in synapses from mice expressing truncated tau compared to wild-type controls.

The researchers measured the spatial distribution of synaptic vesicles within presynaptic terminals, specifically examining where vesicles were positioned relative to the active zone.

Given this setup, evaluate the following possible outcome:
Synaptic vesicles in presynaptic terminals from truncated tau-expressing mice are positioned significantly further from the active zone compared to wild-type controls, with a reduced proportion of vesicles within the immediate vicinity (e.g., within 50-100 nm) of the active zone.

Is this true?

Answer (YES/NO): NO